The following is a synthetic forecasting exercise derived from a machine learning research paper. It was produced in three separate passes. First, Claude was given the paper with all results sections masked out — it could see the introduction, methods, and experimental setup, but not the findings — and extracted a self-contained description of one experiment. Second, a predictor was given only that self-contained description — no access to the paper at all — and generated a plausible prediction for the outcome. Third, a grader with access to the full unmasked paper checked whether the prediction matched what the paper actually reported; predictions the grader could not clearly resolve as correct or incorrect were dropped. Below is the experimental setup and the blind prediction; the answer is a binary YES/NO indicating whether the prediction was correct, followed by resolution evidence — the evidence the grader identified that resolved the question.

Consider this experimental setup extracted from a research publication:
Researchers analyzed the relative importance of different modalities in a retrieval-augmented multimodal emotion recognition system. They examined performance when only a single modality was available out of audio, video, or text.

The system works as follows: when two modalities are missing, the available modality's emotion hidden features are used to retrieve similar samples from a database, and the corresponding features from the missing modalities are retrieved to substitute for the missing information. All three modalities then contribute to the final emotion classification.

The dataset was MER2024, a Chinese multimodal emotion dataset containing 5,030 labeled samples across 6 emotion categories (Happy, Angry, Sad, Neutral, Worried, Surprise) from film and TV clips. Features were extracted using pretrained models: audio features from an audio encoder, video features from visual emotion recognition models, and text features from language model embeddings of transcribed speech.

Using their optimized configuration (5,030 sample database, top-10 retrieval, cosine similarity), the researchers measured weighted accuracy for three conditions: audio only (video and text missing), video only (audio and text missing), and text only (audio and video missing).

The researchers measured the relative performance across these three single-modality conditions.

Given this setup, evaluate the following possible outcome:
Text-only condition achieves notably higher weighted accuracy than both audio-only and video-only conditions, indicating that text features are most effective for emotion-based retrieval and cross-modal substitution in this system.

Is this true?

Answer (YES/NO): YES